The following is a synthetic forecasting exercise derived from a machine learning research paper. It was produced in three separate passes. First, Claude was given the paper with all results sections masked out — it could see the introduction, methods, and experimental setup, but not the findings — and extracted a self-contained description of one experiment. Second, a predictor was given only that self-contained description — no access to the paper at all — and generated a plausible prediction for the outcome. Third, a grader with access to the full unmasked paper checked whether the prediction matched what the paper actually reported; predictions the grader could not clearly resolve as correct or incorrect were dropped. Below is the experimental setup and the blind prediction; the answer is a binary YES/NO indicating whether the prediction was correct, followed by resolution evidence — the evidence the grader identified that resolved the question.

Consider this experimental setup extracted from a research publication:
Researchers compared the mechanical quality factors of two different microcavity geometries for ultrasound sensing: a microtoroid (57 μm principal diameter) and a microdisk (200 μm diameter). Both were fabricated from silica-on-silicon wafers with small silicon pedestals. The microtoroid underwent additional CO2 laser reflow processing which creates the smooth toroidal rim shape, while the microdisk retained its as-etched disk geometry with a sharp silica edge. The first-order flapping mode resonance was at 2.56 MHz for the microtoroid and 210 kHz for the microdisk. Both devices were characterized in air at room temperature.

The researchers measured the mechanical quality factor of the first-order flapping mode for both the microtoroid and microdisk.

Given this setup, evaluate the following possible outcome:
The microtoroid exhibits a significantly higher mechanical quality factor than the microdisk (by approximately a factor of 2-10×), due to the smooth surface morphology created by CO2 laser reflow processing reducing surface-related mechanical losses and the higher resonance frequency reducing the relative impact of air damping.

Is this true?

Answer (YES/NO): NO